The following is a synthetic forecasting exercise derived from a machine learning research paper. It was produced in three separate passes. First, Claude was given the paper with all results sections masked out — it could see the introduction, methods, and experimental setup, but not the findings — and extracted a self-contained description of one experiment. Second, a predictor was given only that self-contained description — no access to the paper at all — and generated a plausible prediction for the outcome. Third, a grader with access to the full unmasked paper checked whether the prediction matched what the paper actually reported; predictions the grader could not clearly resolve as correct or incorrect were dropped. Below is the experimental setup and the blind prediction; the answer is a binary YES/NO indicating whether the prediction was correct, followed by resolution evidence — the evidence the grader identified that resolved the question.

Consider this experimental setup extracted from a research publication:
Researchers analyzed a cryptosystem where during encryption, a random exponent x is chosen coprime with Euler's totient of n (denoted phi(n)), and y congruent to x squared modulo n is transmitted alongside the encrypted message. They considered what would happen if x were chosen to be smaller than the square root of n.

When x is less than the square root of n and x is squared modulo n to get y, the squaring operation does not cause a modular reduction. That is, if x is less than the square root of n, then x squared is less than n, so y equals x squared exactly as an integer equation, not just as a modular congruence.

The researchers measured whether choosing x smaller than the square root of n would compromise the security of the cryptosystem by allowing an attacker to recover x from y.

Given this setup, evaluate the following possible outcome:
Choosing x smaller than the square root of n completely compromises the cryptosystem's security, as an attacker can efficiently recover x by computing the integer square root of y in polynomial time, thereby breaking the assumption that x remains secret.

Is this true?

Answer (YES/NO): YES